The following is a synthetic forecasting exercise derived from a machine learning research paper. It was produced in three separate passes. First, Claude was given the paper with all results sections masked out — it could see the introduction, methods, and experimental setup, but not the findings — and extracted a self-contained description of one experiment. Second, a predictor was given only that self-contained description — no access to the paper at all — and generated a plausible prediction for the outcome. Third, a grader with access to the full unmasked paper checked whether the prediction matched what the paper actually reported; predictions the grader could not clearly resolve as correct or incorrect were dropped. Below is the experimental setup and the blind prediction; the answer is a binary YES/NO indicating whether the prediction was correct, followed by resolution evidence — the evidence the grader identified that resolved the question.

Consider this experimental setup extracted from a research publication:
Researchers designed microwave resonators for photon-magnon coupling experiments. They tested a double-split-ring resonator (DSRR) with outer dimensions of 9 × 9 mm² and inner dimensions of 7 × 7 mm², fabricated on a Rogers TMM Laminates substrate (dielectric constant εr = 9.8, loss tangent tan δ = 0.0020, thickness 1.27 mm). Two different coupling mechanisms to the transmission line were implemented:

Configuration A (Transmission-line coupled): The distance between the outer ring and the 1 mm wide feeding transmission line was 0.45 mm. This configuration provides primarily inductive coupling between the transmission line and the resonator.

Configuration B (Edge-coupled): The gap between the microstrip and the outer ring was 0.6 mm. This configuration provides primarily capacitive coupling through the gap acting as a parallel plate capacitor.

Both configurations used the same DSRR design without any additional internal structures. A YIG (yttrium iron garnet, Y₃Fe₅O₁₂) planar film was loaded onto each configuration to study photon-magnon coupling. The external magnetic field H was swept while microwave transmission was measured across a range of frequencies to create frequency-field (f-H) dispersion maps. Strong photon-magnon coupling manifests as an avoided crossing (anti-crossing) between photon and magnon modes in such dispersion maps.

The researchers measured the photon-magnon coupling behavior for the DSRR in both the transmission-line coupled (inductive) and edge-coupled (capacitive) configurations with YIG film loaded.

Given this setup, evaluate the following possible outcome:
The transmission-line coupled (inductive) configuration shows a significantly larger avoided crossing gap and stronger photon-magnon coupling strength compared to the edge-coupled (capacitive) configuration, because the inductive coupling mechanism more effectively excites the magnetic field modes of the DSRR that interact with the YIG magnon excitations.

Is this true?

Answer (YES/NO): NO